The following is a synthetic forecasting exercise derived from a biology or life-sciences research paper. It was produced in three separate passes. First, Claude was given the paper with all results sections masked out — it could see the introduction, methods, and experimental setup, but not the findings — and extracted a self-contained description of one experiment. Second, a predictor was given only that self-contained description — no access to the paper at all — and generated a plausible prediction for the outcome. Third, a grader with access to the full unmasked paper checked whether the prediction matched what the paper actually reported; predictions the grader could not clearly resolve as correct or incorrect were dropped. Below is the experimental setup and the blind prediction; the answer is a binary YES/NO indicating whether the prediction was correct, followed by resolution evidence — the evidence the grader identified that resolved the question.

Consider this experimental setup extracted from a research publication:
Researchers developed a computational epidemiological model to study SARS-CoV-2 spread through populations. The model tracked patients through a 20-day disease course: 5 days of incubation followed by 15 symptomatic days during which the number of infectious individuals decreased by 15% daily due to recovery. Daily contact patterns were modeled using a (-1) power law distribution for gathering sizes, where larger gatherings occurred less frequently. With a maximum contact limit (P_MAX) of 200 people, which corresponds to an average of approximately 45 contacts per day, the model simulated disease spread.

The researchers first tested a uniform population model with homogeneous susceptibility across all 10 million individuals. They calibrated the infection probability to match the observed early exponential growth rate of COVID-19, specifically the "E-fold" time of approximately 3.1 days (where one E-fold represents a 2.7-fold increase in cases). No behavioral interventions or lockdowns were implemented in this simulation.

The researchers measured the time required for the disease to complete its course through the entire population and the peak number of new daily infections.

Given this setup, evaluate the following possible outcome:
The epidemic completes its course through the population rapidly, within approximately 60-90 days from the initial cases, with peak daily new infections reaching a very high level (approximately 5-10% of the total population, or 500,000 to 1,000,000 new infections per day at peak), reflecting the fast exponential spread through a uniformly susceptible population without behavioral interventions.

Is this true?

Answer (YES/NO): NO